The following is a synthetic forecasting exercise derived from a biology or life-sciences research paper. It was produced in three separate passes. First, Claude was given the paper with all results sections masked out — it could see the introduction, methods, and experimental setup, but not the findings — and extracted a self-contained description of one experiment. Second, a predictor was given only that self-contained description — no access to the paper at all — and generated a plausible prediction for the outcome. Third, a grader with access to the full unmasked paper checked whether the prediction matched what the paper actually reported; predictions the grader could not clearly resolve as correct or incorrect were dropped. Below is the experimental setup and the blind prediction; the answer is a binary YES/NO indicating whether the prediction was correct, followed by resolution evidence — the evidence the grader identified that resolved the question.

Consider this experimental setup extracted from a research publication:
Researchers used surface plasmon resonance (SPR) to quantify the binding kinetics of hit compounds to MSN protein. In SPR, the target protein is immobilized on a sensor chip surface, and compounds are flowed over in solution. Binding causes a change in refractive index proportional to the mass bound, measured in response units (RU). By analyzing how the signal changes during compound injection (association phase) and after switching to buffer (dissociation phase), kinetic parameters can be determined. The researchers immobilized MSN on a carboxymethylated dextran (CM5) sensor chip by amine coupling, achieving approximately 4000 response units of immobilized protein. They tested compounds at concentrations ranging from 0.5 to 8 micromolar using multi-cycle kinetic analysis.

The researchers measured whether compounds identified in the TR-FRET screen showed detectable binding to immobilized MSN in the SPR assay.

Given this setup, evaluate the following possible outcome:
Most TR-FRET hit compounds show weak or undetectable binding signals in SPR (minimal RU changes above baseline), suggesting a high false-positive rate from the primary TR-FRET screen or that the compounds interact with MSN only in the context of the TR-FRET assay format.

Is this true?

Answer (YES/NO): NO